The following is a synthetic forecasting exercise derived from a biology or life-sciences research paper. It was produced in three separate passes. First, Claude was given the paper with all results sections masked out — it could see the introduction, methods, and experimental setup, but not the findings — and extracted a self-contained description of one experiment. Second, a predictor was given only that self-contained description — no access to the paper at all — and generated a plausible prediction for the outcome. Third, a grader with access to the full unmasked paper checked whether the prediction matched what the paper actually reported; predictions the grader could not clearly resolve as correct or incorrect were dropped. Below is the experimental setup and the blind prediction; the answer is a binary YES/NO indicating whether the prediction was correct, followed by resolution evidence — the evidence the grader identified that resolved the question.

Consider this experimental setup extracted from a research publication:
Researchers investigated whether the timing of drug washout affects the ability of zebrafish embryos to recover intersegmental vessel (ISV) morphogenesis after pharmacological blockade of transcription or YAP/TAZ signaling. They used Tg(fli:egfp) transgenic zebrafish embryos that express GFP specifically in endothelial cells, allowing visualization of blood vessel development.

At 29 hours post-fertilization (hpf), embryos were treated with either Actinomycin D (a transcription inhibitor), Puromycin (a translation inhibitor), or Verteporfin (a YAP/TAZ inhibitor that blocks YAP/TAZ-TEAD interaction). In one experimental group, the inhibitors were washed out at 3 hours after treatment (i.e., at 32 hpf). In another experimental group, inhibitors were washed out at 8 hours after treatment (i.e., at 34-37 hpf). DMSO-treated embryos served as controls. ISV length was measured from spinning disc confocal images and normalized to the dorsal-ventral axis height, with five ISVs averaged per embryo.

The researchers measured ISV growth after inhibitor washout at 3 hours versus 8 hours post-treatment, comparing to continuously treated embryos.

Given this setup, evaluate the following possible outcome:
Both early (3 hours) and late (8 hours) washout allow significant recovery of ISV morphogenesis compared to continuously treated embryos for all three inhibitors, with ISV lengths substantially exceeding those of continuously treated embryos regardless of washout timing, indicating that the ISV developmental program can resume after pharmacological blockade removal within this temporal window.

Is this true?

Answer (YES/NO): NO